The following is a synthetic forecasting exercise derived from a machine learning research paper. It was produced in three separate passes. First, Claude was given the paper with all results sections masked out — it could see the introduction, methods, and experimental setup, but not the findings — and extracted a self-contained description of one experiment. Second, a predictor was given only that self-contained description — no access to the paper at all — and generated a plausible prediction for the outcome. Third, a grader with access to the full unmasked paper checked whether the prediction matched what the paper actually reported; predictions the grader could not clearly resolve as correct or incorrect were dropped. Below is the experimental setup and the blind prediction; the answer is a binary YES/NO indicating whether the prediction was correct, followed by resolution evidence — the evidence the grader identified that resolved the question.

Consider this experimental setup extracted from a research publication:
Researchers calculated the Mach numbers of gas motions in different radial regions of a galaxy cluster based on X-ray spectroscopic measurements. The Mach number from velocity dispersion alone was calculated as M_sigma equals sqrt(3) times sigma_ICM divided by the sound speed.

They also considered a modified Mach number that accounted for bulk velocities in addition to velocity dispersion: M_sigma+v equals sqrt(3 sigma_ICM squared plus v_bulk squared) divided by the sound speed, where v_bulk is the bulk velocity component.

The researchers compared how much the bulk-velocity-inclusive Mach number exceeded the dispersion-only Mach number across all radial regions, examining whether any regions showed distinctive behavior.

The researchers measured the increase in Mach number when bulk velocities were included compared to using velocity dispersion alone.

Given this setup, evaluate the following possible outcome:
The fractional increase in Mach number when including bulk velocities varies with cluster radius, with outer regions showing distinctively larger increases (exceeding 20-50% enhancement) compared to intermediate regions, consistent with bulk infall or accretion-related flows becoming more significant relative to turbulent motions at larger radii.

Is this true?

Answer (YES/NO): NO